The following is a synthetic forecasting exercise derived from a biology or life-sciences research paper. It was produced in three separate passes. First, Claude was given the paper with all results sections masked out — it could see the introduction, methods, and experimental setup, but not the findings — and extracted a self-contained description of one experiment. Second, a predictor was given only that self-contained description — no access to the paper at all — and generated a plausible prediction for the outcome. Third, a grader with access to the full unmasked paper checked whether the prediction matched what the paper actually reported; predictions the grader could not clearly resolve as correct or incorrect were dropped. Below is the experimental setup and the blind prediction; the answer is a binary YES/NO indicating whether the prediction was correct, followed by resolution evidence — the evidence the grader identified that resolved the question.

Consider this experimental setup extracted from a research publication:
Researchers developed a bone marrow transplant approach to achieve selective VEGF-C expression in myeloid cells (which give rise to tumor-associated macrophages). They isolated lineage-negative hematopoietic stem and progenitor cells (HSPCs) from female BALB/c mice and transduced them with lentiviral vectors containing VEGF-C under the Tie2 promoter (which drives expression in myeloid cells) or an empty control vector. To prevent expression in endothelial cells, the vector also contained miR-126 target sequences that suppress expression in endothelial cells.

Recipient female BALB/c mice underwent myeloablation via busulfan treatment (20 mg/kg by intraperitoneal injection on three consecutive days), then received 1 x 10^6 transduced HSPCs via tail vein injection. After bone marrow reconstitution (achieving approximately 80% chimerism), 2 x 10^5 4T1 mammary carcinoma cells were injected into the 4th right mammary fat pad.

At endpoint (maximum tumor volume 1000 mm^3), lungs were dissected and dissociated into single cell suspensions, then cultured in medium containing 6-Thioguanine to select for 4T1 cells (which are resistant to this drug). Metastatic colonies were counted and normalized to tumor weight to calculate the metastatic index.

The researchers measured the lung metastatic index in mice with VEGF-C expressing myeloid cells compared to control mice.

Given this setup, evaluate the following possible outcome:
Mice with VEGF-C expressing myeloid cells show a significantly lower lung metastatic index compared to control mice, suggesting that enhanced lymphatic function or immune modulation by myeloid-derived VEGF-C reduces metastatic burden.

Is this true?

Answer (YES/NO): YES